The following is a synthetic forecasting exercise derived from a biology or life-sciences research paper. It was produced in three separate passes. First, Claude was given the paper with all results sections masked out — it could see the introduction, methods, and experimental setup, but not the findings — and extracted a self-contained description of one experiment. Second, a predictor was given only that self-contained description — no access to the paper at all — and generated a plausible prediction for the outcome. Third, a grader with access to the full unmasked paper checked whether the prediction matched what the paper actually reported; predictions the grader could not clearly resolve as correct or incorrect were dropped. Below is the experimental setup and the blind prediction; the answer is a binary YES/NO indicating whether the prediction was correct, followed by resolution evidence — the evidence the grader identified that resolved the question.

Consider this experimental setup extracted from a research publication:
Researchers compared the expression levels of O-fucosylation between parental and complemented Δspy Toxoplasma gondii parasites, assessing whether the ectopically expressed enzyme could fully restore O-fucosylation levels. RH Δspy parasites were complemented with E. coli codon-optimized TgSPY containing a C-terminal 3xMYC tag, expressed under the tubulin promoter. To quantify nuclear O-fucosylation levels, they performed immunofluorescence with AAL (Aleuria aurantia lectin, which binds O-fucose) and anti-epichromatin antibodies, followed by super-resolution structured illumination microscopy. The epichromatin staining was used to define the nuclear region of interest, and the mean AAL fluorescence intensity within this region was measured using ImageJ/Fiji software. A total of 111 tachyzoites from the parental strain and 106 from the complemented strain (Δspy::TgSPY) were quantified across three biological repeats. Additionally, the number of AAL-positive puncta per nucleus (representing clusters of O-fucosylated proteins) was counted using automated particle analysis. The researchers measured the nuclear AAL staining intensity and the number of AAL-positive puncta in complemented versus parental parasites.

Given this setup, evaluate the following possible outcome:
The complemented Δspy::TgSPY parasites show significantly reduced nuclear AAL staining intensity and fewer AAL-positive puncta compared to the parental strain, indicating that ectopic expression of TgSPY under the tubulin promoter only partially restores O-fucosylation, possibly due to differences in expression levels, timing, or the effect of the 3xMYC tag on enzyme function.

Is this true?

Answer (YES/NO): NO